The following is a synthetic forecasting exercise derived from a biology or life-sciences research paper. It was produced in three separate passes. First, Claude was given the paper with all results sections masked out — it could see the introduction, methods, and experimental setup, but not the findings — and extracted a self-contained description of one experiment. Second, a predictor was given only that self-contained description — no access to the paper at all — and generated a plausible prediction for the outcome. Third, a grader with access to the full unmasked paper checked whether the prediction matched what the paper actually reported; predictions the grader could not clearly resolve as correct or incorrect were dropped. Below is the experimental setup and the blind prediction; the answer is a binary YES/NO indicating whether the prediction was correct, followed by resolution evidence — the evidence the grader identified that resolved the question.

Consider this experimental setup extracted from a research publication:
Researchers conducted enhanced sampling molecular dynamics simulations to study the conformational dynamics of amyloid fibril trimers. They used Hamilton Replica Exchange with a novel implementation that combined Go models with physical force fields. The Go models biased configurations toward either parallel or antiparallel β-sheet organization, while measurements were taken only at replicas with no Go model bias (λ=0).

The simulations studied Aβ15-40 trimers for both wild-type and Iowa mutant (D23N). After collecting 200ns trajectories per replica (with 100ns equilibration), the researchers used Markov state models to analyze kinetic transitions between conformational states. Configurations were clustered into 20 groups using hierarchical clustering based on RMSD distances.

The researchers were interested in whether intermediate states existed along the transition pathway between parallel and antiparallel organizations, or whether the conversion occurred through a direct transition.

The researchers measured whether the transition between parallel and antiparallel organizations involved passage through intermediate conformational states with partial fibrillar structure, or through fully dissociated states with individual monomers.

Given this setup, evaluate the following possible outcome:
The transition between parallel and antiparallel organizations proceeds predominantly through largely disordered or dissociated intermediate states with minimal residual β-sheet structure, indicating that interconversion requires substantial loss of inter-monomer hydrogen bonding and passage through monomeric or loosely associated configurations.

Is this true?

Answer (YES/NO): YES